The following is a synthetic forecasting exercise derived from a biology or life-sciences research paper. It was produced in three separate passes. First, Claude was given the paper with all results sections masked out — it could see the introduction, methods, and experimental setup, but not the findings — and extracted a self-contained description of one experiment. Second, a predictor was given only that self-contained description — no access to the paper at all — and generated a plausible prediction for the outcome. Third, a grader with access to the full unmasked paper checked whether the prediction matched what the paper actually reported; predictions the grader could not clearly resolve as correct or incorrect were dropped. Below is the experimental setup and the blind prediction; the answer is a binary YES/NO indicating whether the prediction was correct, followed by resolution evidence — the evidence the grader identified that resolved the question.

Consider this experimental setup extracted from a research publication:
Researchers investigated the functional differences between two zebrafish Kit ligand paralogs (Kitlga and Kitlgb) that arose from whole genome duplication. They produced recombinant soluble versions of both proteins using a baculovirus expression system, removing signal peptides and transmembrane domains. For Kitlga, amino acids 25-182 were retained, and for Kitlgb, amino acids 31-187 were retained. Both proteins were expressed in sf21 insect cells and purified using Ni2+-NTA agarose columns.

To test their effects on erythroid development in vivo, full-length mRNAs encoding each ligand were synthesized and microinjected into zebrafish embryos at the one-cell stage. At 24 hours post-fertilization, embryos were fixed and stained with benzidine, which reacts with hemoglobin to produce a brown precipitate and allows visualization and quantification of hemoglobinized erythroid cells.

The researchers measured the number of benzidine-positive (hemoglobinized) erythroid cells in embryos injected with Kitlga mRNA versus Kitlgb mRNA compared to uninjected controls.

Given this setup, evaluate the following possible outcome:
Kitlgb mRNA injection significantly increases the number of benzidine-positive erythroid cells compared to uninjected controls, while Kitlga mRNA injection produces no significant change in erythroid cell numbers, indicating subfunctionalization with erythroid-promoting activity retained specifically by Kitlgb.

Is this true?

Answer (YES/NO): NO